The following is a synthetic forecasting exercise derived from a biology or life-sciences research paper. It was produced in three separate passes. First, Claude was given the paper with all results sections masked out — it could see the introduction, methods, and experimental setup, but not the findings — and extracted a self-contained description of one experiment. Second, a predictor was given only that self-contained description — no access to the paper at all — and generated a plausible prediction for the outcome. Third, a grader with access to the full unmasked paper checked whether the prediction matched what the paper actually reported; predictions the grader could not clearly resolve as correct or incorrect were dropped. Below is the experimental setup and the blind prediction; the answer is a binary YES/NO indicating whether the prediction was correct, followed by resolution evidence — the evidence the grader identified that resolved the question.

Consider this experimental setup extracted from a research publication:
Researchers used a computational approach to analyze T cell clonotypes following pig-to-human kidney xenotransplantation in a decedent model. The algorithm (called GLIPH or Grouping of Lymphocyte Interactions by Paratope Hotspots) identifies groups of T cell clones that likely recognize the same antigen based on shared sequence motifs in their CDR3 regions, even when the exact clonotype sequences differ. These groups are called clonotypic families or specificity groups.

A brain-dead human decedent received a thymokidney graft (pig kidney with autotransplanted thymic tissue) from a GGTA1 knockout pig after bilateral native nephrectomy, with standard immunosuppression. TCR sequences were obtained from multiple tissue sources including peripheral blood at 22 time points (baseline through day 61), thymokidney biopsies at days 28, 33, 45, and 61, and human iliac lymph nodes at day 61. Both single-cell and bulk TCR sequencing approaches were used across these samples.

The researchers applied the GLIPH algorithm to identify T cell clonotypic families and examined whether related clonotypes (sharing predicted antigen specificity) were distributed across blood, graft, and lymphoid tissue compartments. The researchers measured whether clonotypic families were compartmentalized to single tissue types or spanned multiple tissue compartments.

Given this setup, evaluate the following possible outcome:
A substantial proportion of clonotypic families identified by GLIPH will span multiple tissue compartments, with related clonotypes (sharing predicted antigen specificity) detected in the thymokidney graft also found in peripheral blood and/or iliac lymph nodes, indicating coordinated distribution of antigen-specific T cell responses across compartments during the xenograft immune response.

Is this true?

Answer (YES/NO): YES